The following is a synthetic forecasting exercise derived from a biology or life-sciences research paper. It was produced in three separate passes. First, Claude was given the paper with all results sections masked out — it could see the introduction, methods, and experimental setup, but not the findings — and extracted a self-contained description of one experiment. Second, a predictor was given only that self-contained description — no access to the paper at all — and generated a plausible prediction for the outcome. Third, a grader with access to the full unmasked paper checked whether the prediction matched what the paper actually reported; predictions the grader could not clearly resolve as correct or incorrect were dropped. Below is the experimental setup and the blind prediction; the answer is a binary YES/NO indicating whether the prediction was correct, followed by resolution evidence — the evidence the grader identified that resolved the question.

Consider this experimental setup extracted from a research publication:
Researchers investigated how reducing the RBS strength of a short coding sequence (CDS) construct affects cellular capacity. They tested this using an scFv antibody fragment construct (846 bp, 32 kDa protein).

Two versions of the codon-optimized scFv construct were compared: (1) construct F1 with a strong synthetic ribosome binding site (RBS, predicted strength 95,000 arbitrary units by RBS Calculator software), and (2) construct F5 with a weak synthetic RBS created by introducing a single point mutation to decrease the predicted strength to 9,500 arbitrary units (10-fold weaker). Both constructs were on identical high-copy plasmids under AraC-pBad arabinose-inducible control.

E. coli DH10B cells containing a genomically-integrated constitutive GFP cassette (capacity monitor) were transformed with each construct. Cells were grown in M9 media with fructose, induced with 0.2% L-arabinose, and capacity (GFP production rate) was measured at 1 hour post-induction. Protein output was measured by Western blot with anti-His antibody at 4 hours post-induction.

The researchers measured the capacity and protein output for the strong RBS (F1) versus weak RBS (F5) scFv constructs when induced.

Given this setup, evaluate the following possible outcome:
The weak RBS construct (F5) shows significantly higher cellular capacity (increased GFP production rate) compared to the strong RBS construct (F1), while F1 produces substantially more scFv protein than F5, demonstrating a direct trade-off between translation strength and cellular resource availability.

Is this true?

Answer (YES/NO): YES